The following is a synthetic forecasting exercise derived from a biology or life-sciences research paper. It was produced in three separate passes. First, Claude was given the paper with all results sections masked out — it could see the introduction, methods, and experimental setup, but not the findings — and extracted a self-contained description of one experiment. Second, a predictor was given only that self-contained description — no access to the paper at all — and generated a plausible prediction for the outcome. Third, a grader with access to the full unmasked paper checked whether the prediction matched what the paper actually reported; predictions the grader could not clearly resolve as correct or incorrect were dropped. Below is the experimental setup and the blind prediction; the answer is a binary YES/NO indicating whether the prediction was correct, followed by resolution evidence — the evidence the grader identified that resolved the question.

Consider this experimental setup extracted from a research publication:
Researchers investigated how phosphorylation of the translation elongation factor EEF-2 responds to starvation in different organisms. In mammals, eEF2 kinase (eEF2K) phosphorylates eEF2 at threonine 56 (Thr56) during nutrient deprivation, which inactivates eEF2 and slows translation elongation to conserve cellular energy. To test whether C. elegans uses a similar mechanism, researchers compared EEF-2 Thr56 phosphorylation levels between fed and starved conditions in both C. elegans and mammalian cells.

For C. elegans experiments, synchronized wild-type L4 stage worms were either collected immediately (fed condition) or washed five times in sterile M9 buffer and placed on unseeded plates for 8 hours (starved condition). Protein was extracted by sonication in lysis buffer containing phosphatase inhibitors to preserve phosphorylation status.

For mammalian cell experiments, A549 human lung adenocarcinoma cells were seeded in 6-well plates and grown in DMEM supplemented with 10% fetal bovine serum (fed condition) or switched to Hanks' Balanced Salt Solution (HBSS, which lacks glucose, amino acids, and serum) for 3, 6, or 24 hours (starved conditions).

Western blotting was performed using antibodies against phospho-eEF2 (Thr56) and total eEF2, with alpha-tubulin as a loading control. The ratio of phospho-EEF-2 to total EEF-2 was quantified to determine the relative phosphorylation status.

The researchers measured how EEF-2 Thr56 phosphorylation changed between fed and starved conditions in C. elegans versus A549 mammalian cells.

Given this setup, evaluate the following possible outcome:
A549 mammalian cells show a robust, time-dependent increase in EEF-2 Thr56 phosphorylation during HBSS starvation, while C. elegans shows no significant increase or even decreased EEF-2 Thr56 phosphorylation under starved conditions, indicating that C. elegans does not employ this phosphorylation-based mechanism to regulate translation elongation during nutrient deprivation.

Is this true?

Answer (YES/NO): YES